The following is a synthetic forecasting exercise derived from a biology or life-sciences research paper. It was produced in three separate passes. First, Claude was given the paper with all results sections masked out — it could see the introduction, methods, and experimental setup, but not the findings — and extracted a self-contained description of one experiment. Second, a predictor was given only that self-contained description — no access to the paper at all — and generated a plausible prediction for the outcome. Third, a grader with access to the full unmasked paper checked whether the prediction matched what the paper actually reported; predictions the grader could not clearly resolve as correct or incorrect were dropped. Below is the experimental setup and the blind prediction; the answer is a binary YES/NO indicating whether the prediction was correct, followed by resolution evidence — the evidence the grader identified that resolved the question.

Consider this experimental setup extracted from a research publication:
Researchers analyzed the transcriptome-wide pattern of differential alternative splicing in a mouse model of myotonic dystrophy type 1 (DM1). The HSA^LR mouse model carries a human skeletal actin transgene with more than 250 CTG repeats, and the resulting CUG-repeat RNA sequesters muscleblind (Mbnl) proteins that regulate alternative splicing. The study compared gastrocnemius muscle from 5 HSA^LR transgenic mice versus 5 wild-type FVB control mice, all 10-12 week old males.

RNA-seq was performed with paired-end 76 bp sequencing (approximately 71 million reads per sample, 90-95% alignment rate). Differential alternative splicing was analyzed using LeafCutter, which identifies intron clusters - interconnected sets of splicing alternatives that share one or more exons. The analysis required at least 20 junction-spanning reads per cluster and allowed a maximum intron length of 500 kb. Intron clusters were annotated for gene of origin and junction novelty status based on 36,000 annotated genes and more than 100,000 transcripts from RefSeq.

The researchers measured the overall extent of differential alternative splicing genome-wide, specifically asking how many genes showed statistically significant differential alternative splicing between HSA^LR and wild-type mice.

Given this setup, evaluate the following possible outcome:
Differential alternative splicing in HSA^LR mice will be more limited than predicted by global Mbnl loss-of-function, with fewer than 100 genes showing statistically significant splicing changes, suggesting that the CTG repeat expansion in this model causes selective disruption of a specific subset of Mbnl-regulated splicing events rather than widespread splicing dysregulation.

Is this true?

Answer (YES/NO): NO